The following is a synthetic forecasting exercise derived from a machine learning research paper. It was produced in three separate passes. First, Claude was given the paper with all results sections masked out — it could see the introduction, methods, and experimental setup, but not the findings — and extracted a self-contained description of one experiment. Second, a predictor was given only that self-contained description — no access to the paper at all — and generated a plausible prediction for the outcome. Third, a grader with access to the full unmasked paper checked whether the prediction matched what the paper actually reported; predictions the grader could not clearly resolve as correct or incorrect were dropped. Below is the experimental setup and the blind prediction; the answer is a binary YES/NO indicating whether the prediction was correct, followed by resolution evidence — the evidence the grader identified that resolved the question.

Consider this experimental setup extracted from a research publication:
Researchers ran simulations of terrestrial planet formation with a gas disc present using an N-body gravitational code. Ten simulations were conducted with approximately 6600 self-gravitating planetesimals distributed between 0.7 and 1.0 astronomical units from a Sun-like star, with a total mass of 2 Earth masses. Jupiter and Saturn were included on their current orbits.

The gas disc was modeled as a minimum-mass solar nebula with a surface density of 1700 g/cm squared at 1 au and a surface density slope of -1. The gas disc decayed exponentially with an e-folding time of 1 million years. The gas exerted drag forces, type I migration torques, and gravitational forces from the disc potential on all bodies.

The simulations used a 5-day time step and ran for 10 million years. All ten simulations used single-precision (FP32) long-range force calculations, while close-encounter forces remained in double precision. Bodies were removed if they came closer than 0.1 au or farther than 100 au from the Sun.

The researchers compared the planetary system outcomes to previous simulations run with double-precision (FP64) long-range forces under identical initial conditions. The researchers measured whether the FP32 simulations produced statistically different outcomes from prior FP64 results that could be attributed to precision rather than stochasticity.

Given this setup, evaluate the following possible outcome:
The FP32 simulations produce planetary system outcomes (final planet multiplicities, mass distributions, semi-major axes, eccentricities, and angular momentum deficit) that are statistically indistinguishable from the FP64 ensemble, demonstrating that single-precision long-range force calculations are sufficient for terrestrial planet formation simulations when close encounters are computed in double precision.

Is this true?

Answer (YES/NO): NO